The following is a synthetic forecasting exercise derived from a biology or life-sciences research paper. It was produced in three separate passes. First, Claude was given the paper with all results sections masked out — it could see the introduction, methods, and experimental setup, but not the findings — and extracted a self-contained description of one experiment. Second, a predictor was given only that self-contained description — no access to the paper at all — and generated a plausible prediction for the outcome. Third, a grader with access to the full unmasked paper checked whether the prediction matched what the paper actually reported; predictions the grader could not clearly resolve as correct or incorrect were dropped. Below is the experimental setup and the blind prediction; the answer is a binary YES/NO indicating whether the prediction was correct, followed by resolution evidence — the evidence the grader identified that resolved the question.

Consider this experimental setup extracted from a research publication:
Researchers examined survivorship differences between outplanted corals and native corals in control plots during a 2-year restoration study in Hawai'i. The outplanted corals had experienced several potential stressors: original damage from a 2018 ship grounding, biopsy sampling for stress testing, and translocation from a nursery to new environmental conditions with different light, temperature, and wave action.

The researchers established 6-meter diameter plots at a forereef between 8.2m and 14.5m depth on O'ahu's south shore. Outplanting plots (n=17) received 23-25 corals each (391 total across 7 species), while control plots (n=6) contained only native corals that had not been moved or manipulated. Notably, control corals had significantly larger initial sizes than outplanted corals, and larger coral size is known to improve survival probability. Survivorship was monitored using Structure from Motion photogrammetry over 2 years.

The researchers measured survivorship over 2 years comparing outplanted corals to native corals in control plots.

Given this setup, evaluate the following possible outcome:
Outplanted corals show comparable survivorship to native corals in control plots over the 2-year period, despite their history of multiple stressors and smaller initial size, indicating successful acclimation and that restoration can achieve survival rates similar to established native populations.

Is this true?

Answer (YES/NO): NO